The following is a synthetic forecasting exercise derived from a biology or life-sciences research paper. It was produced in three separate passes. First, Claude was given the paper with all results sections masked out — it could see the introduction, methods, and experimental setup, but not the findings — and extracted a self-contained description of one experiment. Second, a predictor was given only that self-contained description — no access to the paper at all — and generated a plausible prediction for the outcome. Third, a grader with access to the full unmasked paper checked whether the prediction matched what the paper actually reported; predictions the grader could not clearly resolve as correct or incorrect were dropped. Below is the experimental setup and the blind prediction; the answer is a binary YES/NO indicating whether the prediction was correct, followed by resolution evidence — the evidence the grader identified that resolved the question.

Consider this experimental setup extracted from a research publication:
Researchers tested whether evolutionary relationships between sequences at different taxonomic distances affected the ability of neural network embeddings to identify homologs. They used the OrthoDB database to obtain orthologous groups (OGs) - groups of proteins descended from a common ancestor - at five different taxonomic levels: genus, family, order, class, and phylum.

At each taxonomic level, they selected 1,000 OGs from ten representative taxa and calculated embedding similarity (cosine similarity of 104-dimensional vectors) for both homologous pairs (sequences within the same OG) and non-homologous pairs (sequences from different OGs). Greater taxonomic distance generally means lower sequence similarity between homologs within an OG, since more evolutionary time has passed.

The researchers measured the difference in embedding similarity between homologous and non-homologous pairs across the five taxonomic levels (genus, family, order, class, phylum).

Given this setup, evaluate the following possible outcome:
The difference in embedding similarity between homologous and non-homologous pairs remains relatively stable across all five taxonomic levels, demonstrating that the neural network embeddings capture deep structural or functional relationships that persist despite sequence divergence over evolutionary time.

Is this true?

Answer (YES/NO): NO